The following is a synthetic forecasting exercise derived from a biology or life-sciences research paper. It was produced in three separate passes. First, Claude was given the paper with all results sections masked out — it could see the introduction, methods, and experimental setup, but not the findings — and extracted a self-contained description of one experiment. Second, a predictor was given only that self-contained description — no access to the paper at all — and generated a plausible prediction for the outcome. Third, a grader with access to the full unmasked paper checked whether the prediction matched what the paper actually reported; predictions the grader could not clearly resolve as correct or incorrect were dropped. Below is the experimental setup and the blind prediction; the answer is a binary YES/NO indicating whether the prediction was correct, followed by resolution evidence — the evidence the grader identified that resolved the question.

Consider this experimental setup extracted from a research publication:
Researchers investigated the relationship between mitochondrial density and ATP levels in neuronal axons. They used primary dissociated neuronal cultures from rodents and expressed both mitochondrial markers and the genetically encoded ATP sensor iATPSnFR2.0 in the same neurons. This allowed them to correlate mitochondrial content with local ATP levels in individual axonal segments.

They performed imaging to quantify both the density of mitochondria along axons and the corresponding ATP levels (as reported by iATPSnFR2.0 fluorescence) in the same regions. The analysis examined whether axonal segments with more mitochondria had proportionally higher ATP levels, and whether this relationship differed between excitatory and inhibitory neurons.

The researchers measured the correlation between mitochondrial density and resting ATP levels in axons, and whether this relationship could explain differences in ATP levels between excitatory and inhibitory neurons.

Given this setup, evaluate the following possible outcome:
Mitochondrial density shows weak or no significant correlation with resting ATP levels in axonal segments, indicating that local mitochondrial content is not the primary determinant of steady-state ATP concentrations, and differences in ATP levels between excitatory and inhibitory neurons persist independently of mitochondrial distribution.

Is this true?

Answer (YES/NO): NO